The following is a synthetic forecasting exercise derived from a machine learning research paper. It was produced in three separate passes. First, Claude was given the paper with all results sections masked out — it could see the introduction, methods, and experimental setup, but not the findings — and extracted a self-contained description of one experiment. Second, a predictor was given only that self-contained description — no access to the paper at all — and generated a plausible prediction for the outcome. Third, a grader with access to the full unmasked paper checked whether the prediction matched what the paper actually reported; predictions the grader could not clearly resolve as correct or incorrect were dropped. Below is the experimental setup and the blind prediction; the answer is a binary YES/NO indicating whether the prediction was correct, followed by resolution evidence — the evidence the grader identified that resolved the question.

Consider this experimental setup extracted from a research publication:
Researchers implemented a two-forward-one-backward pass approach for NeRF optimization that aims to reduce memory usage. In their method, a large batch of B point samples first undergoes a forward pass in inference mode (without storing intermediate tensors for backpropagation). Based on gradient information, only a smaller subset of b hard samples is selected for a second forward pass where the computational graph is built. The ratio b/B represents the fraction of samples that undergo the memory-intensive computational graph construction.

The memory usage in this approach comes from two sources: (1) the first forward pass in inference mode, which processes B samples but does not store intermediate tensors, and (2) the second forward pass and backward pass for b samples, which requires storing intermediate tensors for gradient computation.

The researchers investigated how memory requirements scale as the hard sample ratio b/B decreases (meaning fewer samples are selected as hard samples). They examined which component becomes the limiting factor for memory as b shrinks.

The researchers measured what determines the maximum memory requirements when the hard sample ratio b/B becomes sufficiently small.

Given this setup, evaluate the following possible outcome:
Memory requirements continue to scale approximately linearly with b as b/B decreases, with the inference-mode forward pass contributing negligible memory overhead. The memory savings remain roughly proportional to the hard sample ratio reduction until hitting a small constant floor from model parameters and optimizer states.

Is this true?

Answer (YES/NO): NO